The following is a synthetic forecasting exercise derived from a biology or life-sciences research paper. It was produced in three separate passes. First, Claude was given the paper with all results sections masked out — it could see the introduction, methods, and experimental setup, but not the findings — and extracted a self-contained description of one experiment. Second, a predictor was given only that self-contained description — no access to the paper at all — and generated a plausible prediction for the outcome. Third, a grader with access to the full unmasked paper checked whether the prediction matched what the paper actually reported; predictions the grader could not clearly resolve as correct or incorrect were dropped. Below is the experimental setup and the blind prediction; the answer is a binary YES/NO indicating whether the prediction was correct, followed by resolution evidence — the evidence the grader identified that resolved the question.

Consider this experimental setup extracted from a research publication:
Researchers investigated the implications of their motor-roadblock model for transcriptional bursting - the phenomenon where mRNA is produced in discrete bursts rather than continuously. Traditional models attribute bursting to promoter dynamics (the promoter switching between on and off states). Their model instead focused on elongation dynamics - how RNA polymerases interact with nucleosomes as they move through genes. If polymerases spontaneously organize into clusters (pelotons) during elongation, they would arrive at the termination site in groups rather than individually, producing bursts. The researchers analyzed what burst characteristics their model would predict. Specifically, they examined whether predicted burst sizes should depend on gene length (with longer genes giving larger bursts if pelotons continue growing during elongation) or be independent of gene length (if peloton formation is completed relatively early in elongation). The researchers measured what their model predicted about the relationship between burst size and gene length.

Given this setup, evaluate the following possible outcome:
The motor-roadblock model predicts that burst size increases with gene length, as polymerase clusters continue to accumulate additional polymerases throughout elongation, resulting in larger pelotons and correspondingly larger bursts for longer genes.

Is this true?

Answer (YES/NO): NO